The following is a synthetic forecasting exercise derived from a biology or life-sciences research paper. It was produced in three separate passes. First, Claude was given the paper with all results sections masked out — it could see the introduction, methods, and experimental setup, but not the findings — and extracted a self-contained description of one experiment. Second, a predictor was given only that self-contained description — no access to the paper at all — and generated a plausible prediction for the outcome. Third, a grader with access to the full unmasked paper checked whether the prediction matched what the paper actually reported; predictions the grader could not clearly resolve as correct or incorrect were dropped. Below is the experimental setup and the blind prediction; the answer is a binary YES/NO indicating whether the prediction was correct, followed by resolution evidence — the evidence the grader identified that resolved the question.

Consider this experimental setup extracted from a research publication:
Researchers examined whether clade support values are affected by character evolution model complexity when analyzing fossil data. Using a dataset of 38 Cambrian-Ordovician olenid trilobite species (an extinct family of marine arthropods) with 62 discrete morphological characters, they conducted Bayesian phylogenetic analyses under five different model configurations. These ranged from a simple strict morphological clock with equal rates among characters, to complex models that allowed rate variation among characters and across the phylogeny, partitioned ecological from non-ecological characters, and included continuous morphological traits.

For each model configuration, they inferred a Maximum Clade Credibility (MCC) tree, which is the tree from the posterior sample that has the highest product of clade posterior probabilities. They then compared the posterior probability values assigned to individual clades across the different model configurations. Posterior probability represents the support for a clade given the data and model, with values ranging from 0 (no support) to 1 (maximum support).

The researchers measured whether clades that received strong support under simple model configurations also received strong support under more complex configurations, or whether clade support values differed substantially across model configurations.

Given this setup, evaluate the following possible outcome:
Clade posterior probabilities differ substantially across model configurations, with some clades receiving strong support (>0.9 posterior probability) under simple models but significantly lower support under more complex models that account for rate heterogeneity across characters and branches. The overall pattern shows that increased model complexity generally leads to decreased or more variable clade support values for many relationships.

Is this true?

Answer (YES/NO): NO